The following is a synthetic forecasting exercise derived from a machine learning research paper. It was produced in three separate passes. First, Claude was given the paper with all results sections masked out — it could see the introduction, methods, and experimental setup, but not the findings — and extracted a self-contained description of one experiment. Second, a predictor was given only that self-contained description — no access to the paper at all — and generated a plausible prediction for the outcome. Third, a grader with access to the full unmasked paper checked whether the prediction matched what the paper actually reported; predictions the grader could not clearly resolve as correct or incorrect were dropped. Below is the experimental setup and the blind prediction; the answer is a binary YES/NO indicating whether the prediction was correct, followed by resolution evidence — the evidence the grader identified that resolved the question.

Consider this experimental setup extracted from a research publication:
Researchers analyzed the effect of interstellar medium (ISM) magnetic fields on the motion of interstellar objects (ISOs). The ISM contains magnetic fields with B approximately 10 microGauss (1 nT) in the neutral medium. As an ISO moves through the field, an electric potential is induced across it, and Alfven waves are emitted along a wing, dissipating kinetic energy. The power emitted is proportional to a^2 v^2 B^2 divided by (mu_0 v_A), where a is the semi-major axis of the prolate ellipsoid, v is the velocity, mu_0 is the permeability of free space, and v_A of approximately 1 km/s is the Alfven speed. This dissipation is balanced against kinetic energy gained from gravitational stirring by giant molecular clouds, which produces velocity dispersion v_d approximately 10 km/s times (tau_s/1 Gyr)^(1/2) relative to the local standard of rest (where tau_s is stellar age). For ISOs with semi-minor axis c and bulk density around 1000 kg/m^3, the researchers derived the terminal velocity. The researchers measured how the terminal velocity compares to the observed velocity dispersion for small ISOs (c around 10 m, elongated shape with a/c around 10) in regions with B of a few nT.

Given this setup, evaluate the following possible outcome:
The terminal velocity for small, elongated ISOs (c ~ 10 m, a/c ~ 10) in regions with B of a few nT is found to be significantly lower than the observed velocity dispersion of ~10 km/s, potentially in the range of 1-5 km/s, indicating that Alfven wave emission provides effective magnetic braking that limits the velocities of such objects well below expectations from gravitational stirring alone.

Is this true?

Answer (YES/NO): NO